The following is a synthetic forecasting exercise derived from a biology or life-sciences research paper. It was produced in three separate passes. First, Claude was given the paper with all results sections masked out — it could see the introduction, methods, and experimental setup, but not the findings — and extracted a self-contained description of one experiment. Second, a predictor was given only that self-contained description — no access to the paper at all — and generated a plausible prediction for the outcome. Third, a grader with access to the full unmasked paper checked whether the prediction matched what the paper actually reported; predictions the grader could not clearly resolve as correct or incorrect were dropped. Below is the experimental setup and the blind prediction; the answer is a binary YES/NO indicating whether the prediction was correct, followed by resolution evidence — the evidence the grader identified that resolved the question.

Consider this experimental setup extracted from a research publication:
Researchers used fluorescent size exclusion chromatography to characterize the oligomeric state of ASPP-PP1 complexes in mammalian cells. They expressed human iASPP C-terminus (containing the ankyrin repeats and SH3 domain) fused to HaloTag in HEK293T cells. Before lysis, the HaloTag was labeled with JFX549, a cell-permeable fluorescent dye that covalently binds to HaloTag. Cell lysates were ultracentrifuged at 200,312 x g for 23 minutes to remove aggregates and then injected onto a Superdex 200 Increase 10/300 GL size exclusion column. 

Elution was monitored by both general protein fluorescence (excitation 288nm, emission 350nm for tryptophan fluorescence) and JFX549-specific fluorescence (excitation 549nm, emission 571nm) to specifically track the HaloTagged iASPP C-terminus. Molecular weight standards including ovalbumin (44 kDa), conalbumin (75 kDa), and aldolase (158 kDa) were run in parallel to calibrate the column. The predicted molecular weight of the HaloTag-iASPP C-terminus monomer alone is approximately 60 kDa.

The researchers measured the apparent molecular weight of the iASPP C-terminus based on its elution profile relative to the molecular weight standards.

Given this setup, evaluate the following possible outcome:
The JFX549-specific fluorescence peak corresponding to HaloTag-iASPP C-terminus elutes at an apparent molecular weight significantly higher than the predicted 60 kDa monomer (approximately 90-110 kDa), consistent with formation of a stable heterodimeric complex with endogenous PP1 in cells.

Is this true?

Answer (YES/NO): NO